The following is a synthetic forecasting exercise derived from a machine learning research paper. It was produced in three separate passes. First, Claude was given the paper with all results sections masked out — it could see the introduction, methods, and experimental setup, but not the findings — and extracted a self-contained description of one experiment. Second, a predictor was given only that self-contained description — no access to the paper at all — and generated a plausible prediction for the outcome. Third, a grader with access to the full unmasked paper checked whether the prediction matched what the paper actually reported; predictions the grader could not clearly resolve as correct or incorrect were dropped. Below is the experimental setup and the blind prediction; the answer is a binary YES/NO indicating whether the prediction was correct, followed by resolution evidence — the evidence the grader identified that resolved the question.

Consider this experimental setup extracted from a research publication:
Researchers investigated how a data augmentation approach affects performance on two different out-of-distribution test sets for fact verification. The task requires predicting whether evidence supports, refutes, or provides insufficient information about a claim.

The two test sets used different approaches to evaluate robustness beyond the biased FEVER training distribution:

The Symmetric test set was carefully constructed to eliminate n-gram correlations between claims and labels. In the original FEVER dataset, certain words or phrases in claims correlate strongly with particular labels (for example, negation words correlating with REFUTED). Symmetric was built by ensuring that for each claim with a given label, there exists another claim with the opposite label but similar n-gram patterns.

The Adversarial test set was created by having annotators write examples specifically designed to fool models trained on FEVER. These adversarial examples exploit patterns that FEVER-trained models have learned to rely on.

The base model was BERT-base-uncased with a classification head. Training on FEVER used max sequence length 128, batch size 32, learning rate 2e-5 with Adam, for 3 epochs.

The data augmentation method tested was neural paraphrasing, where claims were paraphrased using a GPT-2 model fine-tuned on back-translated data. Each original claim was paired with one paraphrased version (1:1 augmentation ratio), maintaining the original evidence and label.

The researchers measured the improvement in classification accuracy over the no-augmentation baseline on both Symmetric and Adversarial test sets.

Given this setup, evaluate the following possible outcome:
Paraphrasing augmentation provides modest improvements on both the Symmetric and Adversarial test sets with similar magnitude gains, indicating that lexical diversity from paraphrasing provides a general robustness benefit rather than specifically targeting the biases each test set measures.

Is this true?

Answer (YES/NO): NO